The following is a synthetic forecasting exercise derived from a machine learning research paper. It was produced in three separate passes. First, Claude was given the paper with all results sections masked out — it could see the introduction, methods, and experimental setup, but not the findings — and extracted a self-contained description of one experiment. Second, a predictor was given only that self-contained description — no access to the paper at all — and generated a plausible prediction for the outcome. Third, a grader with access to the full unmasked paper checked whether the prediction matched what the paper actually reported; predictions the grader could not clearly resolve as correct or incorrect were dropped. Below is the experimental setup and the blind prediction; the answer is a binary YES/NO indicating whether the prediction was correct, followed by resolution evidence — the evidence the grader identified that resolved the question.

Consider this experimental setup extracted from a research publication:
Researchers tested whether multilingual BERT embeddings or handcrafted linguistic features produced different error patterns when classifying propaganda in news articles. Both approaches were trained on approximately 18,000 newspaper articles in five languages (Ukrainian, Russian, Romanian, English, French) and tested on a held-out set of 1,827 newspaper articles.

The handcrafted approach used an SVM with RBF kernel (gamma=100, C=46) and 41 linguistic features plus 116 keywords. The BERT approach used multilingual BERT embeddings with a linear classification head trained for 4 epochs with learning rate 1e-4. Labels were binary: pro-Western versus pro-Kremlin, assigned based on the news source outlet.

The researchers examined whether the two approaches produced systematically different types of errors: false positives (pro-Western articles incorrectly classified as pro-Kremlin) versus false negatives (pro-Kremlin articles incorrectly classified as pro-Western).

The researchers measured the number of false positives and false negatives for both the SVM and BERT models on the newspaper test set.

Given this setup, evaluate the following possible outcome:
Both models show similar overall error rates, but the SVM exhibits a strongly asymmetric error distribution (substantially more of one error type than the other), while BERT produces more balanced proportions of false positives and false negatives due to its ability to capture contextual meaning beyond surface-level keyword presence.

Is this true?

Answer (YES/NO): NO